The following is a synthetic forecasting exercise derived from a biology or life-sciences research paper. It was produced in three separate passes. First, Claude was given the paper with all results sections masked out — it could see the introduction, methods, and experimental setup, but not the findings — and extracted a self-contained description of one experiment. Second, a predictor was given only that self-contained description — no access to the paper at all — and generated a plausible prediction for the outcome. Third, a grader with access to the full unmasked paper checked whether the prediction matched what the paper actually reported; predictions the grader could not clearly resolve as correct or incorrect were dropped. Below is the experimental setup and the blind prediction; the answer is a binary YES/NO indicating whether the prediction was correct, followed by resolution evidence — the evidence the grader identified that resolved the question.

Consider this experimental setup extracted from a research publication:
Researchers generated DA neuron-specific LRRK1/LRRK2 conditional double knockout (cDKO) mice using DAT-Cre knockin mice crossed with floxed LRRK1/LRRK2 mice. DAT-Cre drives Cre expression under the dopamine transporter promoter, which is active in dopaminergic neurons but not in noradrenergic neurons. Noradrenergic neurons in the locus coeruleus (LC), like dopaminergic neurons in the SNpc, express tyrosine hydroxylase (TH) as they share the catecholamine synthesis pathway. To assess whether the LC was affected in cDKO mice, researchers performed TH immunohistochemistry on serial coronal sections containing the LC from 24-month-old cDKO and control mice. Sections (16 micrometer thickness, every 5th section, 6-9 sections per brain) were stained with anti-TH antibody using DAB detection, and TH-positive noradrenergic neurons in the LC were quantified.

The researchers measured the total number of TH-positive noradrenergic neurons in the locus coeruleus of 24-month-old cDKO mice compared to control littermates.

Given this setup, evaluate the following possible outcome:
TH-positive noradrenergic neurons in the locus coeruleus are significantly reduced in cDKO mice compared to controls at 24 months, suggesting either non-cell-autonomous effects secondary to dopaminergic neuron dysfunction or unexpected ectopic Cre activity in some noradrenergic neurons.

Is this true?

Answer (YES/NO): NO